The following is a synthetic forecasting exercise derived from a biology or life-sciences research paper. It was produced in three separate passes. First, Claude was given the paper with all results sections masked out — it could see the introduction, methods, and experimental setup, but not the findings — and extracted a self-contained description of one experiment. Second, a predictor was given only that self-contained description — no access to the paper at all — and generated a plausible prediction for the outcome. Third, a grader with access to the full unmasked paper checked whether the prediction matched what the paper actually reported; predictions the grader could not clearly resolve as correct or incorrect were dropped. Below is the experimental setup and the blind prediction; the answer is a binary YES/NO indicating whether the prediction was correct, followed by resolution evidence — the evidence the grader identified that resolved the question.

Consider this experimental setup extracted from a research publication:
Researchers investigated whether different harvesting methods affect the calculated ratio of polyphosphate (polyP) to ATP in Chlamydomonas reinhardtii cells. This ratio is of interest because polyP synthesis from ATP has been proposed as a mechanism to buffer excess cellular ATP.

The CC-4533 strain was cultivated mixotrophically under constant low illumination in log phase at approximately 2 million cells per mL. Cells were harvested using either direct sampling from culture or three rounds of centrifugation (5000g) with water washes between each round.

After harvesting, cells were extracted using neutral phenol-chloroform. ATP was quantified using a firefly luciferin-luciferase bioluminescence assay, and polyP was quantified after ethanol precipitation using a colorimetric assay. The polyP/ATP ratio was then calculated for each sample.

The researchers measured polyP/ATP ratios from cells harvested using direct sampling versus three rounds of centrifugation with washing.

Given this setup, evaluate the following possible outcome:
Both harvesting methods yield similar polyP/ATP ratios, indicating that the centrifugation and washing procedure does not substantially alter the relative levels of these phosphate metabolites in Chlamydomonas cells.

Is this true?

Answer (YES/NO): NO